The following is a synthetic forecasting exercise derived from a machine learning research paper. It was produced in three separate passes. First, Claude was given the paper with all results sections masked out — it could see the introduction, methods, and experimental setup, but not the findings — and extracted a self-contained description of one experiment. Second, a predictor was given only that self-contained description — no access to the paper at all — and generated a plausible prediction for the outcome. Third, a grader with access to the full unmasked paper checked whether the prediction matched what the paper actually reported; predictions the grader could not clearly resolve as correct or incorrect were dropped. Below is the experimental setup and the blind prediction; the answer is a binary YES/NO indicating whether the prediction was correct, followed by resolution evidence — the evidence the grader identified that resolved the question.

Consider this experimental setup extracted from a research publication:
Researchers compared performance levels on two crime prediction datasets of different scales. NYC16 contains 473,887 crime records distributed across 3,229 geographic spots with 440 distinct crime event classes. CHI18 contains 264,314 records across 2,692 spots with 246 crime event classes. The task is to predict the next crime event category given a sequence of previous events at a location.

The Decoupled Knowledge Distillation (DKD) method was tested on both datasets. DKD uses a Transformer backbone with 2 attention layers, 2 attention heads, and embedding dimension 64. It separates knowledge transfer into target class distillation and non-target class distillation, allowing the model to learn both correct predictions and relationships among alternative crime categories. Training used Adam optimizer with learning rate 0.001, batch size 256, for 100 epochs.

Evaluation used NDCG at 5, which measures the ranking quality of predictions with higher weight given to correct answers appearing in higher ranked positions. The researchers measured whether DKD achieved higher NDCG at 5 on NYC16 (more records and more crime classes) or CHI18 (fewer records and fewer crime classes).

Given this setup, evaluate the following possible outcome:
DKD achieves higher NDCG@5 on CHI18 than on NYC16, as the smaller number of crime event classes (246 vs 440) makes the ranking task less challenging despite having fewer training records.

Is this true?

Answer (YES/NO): YES